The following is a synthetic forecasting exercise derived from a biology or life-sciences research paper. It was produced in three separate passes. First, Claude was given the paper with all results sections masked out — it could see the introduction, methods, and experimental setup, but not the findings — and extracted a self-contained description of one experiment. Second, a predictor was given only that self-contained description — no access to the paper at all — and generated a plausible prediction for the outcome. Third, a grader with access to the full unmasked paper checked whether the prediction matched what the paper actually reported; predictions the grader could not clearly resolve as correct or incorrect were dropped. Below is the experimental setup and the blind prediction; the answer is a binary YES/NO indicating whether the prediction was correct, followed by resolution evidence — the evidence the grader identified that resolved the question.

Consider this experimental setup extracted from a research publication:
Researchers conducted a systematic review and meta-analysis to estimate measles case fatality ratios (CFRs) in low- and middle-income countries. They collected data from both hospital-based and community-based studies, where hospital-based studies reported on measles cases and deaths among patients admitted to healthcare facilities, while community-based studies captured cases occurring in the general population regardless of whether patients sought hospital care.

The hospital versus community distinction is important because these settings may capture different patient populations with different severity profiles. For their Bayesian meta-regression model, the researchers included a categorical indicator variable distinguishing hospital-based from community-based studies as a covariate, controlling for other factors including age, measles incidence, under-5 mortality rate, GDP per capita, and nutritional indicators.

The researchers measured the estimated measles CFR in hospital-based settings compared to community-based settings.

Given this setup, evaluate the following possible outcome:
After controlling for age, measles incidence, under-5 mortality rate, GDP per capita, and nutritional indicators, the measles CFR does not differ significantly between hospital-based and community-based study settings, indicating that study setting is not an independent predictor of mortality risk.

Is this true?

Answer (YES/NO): NO